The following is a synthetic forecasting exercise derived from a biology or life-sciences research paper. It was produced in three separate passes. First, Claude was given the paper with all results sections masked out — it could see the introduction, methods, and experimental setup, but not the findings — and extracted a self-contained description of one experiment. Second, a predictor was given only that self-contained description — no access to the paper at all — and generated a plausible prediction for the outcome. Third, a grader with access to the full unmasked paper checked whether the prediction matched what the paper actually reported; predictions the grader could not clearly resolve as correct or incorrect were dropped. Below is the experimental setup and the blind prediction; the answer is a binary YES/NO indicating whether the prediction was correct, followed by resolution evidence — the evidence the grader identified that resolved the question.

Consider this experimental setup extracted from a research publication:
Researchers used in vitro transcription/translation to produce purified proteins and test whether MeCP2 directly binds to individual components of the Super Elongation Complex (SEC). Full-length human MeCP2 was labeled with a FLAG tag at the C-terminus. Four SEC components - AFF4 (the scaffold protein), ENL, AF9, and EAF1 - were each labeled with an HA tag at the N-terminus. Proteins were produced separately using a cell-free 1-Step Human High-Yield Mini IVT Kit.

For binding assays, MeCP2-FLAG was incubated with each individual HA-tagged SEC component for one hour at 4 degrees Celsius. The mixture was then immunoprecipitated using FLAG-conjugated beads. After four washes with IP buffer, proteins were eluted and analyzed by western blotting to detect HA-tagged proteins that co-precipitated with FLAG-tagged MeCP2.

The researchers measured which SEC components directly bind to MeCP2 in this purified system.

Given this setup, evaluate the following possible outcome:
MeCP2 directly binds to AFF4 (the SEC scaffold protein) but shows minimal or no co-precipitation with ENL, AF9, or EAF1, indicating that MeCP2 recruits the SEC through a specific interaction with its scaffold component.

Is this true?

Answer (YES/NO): YES